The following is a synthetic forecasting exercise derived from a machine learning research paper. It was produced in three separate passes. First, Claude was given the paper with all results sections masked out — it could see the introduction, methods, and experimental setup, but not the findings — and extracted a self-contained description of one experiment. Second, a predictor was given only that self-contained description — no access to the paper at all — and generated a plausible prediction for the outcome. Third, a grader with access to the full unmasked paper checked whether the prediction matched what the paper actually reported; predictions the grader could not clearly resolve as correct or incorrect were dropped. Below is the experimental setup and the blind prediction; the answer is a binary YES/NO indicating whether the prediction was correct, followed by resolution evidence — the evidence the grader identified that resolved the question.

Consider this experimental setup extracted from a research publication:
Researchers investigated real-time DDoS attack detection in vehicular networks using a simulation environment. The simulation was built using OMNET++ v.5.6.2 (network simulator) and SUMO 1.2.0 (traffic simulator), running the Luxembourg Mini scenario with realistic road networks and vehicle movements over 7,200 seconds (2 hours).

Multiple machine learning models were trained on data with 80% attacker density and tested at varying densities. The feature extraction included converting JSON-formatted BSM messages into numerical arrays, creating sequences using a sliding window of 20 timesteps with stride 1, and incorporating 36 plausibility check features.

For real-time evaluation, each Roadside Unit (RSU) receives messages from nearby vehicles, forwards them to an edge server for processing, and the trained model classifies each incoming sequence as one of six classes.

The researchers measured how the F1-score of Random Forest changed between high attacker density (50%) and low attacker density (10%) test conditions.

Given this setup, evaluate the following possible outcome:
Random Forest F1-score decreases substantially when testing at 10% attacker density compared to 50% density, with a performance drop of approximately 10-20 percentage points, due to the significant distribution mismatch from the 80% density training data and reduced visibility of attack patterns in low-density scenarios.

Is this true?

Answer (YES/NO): NO